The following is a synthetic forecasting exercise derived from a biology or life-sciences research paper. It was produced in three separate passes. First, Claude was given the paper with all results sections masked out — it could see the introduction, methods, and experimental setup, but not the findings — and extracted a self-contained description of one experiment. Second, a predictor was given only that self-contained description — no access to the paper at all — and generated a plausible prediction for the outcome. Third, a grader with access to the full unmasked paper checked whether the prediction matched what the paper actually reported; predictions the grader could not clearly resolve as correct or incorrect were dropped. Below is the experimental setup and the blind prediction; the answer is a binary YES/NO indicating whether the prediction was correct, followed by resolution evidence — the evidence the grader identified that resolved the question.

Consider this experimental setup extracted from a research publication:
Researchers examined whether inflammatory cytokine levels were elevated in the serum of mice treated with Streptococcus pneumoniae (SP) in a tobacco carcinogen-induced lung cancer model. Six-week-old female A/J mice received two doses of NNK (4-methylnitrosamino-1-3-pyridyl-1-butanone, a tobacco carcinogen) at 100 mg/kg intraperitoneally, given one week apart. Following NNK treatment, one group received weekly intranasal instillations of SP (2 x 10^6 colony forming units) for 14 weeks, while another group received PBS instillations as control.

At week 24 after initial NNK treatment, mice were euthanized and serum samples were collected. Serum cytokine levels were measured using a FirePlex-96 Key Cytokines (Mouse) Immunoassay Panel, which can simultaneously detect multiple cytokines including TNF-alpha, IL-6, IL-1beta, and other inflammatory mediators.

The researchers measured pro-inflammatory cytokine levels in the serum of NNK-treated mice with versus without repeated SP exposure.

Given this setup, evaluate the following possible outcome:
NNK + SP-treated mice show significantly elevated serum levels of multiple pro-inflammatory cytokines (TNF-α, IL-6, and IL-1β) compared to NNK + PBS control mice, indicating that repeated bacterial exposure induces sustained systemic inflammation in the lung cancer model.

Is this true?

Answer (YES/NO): NO